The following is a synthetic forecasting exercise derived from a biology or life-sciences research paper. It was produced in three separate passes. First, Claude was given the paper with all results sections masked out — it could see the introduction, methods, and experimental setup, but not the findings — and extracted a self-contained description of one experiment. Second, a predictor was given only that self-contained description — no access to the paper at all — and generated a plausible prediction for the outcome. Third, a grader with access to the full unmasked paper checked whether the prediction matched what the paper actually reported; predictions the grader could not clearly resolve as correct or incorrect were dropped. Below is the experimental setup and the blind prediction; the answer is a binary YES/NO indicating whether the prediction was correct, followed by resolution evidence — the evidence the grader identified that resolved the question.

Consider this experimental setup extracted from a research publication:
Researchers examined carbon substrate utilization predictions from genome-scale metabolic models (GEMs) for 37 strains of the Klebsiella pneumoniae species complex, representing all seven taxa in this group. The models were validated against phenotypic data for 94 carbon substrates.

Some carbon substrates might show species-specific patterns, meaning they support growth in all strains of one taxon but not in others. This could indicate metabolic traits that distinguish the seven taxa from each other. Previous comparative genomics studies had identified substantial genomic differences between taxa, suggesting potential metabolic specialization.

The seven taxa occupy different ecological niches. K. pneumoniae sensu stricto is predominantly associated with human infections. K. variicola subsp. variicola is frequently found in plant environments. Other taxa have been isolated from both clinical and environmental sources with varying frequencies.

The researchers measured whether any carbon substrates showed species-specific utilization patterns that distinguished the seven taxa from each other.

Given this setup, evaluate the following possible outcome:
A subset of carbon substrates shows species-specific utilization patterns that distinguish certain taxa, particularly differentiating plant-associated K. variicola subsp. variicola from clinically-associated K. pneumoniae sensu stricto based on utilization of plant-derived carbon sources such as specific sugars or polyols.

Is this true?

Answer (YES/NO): NO